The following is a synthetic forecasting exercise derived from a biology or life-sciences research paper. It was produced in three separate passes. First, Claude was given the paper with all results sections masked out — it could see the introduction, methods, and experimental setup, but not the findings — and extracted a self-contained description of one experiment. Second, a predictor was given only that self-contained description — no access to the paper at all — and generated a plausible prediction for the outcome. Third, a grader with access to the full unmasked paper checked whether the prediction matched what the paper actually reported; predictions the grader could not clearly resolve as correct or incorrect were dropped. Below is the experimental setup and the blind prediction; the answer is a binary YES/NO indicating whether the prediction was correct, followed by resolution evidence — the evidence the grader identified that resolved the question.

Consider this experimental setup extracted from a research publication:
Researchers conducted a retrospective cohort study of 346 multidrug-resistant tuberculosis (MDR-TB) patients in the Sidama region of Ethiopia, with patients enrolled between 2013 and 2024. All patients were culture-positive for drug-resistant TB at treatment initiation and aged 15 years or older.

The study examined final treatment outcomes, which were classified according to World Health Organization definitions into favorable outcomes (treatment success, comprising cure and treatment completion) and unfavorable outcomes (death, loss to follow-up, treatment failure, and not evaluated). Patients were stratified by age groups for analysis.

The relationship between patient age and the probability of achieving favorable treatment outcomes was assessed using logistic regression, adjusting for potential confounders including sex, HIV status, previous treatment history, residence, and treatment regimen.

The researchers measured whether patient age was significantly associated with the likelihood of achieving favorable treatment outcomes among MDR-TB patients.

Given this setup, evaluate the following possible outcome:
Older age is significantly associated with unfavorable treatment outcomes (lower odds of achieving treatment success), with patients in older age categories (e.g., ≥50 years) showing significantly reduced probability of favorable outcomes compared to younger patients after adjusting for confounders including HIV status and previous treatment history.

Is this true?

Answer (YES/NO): NO